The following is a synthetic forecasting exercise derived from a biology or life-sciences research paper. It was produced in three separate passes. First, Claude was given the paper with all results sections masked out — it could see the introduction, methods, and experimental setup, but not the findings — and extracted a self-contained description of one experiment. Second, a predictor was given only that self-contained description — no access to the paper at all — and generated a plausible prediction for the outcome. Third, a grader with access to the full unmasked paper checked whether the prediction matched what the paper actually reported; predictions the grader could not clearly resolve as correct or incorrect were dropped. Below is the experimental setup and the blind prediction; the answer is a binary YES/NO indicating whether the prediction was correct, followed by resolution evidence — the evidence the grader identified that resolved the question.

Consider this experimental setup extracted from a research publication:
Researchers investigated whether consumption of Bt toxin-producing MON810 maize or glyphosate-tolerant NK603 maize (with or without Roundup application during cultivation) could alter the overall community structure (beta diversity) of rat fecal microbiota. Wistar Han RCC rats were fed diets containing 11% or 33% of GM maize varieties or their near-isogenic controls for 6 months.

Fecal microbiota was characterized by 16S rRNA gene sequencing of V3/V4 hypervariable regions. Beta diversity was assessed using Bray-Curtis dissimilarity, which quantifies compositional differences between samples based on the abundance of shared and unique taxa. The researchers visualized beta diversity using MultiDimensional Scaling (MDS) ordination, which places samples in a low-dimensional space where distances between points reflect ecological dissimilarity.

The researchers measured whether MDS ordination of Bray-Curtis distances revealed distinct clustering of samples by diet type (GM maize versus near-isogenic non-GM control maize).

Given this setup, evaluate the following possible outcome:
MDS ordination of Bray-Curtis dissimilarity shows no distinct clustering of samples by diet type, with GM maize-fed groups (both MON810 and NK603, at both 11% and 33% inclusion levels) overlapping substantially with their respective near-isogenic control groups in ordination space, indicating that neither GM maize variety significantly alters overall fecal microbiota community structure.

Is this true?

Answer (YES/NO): YES